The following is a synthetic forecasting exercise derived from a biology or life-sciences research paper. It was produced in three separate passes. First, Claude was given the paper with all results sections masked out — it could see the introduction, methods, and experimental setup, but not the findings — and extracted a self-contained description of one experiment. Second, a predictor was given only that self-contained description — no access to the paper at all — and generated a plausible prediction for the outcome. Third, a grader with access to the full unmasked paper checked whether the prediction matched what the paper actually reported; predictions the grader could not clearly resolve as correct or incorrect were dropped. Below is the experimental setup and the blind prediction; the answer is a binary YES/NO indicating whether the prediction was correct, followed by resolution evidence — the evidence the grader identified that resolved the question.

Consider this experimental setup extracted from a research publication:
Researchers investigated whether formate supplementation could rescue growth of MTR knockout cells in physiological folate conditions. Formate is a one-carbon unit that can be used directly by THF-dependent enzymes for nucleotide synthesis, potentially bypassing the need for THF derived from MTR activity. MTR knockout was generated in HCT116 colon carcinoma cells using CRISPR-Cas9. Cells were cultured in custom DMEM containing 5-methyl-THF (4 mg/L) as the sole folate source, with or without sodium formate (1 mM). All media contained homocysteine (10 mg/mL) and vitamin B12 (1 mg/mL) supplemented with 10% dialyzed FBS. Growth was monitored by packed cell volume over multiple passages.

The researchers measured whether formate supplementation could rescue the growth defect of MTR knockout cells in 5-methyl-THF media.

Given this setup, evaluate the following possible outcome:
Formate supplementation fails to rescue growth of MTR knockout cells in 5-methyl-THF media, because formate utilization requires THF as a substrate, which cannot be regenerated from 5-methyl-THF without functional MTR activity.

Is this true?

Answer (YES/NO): YES